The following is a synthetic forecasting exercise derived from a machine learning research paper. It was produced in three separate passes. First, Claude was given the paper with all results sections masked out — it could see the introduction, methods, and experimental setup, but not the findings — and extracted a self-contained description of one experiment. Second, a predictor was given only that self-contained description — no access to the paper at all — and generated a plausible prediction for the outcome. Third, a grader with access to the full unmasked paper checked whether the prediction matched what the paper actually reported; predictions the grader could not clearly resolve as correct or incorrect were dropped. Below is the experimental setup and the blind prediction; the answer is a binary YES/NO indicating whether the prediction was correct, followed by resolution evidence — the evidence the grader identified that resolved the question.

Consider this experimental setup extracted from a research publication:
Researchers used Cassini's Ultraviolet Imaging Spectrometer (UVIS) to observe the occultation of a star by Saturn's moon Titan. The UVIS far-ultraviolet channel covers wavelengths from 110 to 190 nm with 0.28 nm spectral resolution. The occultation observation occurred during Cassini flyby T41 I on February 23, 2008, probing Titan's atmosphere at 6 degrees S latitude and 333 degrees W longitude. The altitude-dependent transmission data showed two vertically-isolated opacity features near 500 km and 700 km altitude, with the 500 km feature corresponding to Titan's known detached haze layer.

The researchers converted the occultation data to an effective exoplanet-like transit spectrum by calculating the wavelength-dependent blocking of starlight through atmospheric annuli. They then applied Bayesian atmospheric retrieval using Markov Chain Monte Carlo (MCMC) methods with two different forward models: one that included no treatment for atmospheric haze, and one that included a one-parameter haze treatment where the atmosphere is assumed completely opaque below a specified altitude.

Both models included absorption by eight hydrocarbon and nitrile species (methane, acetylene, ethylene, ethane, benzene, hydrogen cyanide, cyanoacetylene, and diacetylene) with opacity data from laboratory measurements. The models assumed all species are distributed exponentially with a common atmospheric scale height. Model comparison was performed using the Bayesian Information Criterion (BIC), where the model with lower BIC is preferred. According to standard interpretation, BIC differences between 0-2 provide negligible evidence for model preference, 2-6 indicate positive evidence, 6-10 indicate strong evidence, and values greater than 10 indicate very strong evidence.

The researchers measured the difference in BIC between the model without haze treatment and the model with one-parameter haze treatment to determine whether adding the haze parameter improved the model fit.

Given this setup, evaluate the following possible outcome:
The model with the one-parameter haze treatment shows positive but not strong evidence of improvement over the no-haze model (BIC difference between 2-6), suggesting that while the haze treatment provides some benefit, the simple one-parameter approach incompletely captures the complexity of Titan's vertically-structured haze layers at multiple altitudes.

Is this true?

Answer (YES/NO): NO